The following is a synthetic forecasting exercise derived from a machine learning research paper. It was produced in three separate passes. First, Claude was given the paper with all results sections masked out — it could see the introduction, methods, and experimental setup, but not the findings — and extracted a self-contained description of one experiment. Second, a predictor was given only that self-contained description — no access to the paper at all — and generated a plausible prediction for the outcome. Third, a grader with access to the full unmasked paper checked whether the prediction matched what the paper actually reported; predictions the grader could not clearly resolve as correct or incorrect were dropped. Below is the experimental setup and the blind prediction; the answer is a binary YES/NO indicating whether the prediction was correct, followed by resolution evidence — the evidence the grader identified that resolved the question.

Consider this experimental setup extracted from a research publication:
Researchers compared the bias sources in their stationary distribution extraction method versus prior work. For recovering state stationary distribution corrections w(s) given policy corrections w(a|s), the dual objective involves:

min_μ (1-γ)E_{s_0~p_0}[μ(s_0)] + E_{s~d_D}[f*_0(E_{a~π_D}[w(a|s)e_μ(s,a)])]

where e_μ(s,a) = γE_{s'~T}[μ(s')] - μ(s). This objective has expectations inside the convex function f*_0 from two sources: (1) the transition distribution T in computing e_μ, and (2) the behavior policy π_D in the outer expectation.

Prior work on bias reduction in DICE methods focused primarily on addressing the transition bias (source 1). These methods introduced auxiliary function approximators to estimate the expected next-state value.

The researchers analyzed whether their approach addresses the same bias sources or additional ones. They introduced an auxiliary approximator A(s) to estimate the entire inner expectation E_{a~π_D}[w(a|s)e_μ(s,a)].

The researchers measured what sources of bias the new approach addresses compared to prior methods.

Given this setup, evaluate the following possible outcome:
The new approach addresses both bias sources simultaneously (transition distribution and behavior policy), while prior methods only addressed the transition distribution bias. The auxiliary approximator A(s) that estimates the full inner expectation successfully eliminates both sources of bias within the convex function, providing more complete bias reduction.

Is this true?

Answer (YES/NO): YES